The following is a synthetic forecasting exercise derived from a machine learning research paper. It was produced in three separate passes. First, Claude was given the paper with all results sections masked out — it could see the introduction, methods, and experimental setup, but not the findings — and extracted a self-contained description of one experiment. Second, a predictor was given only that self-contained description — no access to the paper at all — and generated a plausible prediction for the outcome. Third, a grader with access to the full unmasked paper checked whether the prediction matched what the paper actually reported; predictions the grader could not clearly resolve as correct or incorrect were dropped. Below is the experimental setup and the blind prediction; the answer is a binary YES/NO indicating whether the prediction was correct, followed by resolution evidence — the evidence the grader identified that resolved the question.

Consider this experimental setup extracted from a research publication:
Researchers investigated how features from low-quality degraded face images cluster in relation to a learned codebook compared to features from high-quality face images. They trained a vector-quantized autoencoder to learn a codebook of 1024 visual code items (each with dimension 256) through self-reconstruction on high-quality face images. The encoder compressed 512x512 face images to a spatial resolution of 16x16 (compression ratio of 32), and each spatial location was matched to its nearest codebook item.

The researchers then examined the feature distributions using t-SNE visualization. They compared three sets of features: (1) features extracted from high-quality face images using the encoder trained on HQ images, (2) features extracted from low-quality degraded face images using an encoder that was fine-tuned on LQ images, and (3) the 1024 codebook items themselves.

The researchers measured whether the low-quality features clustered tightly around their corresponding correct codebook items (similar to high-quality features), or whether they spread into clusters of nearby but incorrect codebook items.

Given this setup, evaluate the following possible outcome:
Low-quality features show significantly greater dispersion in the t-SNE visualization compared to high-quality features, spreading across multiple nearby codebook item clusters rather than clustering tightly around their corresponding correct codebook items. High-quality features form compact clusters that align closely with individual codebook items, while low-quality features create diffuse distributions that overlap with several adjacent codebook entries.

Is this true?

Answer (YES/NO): YES